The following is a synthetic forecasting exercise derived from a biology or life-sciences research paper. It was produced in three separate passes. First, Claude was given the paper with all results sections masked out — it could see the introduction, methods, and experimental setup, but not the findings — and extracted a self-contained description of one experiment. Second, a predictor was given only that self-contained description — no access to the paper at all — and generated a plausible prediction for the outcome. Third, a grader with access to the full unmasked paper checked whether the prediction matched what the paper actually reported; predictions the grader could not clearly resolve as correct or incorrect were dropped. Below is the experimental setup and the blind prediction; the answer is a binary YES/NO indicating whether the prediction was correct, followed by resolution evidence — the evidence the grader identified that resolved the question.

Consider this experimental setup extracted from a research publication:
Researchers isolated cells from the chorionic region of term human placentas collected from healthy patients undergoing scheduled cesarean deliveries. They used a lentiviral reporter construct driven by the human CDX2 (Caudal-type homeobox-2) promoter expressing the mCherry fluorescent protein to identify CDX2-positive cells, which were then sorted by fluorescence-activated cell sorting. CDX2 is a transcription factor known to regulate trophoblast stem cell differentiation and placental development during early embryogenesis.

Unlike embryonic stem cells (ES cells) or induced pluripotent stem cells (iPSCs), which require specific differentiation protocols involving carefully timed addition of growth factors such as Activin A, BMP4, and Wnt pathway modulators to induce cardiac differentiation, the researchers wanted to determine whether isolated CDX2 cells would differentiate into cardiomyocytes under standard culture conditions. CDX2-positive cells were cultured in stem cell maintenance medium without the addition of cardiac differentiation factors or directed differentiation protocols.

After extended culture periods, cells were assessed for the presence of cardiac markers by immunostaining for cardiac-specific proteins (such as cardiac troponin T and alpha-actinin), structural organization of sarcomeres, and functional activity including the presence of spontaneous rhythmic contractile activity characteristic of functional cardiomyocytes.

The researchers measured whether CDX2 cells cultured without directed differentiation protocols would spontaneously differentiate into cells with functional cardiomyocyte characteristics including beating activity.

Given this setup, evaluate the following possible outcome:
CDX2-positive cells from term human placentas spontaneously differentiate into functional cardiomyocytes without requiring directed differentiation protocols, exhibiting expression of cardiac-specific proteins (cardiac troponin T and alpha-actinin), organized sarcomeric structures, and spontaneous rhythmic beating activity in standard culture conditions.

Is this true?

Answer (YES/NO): YES